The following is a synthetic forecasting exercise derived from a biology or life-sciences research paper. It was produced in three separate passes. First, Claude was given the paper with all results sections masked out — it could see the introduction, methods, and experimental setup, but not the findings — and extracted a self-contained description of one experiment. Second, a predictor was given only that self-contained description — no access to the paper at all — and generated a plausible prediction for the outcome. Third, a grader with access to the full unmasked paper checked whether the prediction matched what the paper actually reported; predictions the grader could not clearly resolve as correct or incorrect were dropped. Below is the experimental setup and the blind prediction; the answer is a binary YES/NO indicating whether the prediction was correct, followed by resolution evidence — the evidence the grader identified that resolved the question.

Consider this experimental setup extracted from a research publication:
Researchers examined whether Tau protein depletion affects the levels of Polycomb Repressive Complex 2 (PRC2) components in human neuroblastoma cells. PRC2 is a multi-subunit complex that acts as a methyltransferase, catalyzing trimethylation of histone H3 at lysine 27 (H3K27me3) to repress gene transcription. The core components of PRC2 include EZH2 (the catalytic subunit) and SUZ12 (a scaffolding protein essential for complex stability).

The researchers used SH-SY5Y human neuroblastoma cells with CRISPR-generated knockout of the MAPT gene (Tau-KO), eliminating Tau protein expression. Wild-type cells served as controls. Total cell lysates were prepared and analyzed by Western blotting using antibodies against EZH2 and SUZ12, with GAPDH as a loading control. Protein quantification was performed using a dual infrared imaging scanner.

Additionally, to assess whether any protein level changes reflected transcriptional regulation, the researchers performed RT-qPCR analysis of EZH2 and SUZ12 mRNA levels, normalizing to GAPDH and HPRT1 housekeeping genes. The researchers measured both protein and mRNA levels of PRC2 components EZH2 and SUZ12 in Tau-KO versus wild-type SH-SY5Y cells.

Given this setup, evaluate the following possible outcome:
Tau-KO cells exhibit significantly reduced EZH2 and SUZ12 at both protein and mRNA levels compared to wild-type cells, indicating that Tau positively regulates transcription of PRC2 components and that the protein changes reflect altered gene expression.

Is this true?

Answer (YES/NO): NO